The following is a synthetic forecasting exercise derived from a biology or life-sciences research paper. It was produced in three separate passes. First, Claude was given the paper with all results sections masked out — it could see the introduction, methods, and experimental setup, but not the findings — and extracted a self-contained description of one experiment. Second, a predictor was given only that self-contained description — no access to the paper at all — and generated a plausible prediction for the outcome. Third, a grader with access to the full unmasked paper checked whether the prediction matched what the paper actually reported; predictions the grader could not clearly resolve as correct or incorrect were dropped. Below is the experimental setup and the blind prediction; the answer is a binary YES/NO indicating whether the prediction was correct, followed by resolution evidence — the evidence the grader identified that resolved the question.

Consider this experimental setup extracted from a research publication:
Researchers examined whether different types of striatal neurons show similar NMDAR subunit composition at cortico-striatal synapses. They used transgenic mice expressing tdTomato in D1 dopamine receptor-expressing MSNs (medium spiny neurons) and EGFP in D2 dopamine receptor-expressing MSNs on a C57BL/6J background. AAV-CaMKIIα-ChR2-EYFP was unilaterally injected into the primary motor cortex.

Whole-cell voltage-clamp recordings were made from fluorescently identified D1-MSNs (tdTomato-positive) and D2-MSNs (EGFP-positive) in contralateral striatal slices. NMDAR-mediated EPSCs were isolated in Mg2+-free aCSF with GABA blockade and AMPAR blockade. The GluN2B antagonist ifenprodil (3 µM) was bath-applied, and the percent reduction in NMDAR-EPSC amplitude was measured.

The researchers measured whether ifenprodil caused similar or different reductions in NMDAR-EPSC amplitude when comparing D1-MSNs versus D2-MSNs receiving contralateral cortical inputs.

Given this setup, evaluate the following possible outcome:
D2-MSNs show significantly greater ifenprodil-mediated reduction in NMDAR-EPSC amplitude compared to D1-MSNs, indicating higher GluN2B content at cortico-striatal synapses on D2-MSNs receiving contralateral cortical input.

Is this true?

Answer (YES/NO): NO